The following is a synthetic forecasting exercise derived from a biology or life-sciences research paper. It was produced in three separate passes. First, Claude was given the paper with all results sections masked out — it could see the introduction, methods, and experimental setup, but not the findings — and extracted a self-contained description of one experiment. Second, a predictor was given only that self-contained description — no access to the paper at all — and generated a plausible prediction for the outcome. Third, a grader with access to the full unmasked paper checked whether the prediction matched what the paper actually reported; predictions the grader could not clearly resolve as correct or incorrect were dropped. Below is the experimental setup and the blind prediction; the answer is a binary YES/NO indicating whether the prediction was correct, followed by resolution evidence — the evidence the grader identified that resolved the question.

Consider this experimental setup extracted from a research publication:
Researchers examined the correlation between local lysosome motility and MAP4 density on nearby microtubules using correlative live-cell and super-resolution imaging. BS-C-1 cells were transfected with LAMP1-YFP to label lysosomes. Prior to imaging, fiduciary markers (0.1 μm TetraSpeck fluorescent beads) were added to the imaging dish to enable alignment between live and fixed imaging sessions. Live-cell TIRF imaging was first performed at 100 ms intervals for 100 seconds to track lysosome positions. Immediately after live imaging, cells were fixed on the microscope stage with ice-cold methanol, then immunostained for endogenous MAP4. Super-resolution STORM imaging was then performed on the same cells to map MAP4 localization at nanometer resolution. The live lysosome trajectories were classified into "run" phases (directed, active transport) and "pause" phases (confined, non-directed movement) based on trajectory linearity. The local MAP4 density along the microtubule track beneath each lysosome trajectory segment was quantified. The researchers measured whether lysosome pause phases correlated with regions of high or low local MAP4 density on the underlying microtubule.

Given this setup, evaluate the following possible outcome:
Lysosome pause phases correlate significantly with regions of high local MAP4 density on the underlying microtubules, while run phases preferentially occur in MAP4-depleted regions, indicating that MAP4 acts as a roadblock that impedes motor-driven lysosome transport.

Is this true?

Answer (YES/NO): YES